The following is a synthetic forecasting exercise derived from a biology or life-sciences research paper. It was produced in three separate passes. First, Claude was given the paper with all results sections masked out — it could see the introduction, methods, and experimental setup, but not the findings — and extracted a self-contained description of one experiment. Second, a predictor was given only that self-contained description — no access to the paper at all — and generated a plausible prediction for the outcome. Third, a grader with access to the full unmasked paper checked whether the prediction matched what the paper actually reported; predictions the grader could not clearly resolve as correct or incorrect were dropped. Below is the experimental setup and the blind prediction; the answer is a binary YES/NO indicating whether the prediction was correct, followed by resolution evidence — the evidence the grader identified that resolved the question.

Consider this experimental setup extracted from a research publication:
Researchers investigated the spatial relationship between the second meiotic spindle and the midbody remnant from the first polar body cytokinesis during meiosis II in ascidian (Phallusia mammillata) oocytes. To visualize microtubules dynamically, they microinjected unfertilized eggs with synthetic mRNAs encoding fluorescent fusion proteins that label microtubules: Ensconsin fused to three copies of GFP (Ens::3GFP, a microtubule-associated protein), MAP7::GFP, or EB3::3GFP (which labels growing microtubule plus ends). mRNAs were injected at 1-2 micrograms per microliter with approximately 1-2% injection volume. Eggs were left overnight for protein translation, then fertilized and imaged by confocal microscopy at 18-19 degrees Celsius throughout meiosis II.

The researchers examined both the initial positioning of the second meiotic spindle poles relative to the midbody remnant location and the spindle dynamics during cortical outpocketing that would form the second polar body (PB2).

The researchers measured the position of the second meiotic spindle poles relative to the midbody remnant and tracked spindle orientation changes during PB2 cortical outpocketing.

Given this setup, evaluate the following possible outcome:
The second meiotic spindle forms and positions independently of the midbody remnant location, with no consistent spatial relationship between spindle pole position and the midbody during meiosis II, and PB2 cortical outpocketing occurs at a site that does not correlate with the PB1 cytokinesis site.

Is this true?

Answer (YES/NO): NO